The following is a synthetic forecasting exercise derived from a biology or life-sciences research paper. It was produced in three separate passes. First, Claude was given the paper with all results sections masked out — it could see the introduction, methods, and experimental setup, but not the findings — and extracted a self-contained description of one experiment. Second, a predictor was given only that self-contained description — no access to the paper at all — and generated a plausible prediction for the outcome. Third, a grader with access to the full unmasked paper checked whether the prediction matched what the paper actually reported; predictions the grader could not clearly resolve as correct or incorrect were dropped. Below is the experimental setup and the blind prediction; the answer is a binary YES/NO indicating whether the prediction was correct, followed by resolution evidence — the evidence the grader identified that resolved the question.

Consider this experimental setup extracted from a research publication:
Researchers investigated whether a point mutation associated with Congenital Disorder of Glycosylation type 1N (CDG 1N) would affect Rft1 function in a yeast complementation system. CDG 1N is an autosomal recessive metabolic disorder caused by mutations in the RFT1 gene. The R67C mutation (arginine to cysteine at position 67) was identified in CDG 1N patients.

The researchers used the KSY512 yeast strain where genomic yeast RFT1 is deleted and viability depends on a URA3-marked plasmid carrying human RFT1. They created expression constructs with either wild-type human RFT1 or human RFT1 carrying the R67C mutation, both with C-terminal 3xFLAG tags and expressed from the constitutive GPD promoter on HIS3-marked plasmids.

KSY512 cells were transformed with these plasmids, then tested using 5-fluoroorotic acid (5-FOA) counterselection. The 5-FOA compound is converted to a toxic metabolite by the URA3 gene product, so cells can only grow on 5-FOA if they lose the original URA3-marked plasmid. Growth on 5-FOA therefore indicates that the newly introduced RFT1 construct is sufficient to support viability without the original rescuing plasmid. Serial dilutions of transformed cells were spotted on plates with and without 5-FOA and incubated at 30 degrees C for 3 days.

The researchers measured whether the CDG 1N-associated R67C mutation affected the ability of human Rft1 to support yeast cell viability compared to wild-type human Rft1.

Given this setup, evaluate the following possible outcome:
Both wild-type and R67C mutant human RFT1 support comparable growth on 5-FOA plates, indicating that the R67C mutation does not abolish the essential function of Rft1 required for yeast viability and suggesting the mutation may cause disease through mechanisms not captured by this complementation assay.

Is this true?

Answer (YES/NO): NO